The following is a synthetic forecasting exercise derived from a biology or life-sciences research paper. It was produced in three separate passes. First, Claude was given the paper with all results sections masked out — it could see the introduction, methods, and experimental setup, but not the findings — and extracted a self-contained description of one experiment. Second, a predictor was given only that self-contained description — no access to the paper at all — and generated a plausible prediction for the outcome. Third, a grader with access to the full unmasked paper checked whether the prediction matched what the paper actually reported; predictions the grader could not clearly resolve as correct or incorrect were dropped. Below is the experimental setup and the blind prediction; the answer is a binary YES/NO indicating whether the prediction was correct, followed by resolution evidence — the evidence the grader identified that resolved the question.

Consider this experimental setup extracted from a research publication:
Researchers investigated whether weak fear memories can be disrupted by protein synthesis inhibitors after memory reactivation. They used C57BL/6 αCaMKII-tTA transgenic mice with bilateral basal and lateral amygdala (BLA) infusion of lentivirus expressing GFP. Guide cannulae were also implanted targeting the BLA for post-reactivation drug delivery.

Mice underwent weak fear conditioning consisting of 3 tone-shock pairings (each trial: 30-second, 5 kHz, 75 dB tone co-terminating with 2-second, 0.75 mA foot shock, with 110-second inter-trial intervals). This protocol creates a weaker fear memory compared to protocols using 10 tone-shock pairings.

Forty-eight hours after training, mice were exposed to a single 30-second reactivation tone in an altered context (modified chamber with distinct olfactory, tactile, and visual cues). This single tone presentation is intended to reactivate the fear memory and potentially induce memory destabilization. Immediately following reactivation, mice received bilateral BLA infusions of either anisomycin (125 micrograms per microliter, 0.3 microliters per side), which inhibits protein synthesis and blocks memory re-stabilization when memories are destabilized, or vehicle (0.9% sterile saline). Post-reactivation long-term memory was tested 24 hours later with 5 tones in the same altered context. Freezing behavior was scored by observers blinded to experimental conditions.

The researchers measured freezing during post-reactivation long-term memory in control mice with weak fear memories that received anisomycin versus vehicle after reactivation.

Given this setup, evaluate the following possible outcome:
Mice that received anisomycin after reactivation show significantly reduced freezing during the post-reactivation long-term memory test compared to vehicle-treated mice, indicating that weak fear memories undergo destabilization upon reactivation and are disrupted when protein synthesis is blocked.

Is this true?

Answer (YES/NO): YES